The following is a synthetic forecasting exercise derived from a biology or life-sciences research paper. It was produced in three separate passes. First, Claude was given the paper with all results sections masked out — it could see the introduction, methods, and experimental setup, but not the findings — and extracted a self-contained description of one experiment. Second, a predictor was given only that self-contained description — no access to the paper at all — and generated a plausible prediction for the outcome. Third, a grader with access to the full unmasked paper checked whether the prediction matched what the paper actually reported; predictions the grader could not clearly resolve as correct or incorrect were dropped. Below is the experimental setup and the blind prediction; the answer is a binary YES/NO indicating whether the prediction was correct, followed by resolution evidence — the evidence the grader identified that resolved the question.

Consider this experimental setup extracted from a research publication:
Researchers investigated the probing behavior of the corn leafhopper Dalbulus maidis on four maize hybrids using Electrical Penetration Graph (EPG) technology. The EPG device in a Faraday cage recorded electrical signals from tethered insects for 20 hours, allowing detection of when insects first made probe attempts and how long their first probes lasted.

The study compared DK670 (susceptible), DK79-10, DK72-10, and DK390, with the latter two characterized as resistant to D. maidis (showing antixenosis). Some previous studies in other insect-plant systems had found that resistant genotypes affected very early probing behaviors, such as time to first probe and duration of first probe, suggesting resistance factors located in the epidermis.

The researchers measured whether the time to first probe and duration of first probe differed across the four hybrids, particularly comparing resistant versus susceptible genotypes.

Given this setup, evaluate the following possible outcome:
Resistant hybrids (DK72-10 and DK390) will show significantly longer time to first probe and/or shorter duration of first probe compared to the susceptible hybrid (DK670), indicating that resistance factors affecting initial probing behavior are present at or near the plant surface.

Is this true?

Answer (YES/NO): NO